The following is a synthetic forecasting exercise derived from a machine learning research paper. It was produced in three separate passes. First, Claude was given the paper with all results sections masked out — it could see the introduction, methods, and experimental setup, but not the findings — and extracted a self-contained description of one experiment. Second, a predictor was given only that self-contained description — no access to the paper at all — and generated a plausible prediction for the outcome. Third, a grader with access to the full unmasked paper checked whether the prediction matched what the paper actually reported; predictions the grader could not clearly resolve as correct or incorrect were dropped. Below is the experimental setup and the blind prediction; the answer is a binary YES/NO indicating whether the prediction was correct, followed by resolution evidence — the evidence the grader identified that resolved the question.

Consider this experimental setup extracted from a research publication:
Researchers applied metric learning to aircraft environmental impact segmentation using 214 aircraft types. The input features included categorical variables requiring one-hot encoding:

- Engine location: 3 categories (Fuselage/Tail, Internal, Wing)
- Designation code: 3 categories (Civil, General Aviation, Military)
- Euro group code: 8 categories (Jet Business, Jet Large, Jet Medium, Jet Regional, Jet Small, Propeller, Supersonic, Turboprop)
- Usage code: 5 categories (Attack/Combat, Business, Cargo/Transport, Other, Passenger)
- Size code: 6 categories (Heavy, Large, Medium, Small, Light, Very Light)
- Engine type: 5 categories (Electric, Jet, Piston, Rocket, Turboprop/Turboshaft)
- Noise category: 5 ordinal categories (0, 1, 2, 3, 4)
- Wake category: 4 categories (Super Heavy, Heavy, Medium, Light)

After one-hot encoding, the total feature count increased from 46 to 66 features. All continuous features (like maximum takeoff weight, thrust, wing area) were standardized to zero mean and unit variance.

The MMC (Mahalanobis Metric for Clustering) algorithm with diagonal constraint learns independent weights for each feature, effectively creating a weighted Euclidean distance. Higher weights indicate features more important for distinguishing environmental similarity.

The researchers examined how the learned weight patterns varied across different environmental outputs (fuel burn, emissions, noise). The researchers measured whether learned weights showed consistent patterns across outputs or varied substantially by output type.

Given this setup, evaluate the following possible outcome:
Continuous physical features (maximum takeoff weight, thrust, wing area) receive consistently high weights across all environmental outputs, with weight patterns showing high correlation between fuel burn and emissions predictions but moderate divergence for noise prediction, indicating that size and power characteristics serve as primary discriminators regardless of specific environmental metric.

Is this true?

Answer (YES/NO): NO